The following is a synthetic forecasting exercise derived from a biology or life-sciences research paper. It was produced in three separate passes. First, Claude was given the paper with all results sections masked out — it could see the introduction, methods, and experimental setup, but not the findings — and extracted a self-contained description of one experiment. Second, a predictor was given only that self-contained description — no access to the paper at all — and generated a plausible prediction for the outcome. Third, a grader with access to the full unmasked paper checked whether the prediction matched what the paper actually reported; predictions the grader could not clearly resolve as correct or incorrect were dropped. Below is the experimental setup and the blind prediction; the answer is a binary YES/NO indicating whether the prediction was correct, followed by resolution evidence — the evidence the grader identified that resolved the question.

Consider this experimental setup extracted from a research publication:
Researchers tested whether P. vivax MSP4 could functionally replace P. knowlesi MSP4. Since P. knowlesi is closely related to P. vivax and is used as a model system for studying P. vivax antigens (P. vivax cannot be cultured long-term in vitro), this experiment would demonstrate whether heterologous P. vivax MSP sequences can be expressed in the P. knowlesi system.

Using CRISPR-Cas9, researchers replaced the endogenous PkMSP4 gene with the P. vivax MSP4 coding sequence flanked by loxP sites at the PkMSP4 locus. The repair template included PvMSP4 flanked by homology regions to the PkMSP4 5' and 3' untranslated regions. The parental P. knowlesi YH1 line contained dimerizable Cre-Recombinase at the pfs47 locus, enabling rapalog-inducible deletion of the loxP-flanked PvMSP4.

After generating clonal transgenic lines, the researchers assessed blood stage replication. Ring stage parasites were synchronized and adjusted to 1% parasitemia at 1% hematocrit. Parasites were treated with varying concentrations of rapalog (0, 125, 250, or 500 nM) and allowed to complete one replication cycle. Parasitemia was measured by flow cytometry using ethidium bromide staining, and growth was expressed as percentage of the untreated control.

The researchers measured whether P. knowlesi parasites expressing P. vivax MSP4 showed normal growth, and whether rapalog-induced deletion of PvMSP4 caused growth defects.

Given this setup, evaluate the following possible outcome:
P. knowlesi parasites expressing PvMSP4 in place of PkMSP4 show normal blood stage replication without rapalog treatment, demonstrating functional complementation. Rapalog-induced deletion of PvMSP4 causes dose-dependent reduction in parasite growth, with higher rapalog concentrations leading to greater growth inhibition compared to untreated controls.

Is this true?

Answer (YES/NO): NO